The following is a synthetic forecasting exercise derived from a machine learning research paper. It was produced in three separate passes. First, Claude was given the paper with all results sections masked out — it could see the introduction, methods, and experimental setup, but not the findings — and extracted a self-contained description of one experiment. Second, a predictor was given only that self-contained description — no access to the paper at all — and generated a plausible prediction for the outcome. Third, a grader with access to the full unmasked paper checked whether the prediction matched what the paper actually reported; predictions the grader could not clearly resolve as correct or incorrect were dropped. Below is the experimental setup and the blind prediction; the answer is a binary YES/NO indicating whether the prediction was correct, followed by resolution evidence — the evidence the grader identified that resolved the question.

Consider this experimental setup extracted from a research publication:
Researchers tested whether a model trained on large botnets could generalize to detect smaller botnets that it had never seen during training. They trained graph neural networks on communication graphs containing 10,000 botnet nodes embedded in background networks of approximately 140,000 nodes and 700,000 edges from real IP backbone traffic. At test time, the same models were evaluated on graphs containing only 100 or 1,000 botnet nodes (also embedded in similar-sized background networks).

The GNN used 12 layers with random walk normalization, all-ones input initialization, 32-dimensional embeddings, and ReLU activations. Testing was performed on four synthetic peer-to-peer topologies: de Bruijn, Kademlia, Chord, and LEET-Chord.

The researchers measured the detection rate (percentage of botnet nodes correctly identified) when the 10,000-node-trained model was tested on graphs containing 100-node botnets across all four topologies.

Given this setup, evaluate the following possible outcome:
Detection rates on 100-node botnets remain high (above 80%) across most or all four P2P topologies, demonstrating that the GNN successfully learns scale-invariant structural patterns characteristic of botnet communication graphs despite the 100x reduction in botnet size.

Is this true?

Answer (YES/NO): YES